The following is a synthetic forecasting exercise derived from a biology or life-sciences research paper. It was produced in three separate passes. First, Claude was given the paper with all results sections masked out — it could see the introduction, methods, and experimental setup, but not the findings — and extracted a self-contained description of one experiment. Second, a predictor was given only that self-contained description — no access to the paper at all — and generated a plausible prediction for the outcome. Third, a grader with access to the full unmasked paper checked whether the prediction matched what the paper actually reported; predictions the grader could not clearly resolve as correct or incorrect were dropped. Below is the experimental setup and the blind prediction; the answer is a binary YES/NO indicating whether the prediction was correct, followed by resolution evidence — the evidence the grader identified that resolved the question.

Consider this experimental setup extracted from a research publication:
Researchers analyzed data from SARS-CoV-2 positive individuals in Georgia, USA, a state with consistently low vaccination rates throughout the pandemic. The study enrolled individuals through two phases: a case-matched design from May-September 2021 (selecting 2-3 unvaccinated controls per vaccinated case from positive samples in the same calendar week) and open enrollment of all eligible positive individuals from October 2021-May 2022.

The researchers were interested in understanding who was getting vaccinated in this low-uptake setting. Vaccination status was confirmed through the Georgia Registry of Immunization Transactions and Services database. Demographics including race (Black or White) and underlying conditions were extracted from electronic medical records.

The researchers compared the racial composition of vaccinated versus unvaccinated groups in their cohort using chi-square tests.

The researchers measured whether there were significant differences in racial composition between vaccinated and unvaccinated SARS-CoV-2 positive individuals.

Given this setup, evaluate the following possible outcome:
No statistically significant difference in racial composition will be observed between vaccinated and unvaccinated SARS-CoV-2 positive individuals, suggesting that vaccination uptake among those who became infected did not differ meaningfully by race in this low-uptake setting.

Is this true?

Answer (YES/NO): NO